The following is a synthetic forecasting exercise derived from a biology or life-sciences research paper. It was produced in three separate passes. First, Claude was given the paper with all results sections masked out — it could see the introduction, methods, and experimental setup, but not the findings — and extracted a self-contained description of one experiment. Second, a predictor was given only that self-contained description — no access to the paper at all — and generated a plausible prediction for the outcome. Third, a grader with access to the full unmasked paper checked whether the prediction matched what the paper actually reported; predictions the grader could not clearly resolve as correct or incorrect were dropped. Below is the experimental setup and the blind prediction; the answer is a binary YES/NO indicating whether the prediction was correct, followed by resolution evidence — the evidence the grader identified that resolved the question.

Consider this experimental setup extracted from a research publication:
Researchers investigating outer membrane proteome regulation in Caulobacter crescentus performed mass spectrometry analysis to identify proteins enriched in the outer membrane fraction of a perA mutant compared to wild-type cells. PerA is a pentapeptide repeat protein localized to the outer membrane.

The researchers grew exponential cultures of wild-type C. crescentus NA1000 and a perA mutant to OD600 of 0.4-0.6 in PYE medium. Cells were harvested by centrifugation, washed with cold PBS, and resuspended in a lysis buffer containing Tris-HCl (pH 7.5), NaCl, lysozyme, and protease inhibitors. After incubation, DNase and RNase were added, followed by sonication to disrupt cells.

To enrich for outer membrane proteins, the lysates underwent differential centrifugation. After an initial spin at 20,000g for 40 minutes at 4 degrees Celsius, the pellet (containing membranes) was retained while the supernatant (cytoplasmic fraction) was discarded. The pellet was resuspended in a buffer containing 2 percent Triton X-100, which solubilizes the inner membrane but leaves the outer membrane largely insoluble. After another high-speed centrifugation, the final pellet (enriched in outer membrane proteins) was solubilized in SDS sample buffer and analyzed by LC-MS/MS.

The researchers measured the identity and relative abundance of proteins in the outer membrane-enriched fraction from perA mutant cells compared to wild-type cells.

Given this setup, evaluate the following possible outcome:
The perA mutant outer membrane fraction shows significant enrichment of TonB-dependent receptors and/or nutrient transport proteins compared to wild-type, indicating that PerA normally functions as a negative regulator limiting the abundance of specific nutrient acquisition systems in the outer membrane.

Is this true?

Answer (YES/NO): NO